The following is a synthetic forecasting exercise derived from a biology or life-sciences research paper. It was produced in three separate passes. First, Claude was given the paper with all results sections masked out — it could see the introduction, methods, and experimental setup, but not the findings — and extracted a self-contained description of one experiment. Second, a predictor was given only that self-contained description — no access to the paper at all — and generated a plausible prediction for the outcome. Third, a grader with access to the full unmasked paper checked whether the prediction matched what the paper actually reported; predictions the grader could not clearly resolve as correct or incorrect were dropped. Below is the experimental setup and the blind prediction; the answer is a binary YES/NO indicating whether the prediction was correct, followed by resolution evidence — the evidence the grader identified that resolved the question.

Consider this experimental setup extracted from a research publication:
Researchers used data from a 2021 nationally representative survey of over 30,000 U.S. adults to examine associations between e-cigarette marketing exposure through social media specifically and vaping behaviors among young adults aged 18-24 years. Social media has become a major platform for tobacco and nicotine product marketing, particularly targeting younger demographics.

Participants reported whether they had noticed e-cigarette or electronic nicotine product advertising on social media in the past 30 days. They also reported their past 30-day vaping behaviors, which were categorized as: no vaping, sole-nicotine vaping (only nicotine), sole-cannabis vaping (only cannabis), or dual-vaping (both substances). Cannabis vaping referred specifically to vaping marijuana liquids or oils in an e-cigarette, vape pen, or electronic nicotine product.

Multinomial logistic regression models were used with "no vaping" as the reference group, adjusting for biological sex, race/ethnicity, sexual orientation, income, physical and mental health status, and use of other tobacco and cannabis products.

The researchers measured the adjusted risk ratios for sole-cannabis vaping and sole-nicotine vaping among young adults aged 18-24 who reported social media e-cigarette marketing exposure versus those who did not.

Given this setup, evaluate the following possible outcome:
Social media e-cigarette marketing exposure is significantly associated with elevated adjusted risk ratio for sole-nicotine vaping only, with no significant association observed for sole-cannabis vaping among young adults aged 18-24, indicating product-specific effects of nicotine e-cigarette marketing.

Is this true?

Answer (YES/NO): NO